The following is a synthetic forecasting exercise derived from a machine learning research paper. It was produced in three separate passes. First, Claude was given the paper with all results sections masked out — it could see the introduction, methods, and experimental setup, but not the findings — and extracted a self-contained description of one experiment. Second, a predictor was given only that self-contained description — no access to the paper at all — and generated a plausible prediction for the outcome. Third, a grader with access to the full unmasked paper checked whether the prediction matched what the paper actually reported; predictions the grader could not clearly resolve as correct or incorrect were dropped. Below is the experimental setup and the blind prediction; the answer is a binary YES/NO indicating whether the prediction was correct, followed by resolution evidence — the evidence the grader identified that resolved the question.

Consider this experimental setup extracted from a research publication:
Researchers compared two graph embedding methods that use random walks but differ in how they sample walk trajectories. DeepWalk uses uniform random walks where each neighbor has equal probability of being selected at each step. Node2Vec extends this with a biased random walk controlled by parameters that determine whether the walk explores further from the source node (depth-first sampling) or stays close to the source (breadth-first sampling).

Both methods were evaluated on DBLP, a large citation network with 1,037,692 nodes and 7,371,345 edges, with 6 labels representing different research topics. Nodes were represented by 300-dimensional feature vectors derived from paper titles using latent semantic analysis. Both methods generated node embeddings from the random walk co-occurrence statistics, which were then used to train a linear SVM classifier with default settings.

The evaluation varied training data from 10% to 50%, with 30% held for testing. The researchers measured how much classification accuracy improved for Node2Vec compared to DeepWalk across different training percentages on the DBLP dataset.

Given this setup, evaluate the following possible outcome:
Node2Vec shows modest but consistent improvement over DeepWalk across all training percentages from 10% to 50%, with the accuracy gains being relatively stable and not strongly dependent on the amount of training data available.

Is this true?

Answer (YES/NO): NO